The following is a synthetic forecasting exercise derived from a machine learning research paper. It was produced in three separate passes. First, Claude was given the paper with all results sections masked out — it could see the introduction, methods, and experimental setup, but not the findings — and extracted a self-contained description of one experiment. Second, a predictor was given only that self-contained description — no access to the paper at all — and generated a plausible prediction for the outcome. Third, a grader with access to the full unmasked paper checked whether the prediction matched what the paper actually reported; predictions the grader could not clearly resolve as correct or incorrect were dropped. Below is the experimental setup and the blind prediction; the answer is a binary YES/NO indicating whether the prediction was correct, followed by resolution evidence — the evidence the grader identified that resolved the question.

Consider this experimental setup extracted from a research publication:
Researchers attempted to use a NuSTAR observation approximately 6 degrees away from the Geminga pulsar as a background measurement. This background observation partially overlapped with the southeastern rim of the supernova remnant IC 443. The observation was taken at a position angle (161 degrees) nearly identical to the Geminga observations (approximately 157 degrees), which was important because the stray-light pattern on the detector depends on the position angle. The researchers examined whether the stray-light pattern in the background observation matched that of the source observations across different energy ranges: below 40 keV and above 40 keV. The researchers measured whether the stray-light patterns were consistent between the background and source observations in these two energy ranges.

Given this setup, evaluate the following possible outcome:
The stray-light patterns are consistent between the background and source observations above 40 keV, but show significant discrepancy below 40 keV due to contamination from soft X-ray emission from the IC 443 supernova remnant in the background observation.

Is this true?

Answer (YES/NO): NO